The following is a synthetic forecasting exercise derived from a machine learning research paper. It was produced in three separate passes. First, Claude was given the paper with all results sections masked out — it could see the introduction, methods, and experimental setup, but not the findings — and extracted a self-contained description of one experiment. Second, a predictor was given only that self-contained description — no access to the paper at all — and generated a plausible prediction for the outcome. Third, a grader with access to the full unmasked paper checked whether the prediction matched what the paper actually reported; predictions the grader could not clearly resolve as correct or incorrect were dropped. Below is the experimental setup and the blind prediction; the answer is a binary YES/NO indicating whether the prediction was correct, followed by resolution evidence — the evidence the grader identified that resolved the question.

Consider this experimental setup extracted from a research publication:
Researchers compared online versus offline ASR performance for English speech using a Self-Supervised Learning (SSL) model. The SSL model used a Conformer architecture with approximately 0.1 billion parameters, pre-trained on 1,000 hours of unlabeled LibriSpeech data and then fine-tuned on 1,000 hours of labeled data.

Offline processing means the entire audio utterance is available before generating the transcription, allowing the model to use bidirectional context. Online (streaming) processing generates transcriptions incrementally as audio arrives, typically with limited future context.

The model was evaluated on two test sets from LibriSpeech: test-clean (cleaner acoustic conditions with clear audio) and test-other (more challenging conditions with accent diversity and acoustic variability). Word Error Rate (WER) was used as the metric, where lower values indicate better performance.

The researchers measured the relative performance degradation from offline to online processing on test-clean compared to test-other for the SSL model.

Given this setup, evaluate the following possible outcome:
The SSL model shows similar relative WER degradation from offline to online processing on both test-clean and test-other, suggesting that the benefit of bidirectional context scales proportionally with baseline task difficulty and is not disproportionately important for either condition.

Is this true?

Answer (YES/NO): NO